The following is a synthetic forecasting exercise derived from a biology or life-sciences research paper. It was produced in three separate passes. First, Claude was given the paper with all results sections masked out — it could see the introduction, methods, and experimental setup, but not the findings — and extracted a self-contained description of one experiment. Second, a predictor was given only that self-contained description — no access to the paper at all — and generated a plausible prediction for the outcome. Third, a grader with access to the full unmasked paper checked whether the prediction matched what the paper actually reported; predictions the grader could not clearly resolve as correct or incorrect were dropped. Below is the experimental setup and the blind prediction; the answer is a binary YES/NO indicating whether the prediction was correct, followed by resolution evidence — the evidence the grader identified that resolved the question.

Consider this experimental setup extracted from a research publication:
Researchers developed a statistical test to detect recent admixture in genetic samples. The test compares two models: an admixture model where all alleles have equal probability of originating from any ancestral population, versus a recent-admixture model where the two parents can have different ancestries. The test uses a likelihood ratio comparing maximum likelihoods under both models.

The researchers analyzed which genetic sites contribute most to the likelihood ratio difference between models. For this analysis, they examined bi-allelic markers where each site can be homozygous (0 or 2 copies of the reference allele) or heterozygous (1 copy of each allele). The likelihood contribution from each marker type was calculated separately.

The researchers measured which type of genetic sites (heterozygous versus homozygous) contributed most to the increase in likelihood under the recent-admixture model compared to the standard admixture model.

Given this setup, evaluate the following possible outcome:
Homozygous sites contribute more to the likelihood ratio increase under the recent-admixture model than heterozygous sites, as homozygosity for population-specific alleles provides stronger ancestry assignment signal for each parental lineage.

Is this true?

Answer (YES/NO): NO